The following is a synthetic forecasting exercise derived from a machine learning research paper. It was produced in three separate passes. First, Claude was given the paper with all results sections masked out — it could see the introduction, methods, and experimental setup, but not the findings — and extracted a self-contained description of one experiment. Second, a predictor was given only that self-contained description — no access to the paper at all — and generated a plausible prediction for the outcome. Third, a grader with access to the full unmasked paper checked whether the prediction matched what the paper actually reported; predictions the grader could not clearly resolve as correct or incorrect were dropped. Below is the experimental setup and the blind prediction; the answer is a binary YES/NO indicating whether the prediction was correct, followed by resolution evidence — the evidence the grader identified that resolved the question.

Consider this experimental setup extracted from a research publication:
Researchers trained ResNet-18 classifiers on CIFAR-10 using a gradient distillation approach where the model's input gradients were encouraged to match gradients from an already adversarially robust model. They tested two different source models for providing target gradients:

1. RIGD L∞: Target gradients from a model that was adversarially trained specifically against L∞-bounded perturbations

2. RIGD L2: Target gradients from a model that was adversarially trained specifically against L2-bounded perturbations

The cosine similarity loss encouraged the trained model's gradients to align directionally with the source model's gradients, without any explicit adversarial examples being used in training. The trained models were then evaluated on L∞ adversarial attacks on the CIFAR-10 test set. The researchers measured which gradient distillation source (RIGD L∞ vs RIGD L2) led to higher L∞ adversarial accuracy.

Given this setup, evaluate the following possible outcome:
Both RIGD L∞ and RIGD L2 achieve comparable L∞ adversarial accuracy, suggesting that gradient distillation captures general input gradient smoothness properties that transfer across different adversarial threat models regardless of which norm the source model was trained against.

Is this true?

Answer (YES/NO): NO